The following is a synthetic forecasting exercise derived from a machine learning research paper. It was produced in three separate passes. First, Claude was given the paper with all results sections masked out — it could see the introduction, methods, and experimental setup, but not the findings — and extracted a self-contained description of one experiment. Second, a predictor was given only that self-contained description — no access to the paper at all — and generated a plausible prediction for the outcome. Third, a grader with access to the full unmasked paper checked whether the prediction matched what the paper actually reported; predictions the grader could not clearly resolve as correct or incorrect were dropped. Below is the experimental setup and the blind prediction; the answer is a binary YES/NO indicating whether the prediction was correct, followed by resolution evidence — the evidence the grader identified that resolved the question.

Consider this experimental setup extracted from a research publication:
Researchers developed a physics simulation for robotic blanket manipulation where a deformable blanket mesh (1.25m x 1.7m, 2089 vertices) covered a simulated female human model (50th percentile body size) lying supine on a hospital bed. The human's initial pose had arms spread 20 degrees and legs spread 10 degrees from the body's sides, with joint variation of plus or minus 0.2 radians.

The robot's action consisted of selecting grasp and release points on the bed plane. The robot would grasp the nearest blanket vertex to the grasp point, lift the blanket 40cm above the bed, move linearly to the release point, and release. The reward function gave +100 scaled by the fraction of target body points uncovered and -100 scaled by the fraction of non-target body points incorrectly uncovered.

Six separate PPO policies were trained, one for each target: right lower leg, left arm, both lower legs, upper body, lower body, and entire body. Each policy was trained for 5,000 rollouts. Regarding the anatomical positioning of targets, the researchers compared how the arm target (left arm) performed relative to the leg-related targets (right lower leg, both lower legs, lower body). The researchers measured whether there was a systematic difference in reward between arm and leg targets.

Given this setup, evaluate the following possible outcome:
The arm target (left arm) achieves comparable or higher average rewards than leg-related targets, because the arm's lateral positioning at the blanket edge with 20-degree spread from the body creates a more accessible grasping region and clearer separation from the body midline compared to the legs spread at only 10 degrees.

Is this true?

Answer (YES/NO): NO